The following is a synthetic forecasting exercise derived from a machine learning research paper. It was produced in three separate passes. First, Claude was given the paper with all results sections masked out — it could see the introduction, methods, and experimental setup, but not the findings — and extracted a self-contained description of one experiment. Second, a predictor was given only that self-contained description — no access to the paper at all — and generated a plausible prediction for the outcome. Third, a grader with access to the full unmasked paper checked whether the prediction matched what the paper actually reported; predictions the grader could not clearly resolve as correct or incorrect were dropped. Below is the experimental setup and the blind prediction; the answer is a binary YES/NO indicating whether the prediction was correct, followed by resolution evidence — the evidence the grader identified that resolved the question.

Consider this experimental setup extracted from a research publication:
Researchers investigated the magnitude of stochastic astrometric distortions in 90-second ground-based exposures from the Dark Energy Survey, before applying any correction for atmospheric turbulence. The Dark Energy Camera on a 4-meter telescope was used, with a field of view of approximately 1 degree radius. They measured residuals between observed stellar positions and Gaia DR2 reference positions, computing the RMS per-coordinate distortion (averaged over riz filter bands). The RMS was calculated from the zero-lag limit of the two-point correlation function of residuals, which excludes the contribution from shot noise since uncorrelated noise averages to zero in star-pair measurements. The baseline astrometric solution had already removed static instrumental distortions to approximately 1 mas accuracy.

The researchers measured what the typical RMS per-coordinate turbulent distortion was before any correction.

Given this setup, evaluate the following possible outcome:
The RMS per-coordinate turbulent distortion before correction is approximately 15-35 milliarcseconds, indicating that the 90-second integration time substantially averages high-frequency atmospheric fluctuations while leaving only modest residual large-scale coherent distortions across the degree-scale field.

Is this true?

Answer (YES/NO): NO